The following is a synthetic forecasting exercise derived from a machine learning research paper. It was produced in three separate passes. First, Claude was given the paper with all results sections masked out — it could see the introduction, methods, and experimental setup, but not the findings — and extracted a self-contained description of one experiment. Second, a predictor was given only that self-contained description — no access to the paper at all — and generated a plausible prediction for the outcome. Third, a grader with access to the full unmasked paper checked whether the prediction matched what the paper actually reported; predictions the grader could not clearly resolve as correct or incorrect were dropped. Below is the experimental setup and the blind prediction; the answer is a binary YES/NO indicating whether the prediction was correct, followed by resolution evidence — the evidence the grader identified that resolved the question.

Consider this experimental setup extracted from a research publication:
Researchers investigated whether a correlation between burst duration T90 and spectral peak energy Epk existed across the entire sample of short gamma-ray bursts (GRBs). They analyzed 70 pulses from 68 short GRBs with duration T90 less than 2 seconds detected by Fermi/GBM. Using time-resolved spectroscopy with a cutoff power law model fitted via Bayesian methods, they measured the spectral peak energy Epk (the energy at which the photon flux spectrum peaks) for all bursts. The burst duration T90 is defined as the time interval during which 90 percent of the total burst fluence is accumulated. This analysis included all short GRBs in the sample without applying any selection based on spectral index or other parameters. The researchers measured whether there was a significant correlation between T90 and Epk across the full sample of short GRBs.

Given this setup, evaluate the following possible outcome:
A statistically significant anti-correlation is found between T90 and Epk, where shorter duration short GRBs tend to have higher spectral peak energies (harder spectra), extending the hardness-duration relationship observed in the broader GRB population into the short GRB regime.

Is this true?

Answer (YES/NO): NO